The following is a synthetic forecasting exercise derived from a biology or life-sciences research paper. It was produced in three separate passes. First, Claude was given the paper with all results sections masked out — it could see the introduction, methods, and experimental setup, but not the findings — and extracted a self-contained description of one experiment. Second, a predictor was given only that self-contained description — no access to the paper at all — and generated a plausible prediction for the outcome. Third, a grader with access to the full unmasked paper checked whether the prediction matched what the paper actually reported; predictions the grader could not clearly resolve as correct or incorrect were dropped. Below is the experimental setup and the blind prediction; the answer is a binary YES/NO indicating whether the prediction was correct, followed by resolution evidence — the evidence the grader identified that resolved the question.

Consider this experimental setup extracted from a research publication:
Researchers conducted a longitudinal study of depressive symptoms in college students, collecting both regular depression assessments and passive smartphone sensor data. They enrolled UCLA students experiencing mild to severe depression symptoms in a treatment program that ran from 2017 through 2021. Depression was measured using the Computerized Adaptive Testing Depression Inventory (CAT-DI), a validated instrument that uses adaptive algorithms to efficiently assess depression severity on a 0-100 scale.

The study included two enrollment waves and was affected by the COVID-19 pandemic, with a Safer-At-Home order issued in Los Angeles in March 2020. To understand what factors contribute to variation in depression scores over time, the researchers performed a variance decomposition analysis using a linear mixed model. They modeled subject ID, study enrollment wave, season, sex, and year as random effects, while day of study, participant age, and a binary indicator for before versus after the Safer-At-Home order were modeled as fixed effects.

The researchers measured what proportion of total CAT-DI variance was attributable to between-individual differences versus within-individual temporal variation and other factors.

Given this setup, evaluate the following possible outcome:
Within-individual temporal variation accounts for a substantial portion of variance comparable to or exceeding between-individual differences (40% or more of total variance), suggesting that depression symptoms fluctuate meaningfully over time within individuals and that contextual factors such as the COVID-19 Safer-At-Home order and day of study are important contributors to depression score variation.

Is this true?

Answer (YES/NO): NO